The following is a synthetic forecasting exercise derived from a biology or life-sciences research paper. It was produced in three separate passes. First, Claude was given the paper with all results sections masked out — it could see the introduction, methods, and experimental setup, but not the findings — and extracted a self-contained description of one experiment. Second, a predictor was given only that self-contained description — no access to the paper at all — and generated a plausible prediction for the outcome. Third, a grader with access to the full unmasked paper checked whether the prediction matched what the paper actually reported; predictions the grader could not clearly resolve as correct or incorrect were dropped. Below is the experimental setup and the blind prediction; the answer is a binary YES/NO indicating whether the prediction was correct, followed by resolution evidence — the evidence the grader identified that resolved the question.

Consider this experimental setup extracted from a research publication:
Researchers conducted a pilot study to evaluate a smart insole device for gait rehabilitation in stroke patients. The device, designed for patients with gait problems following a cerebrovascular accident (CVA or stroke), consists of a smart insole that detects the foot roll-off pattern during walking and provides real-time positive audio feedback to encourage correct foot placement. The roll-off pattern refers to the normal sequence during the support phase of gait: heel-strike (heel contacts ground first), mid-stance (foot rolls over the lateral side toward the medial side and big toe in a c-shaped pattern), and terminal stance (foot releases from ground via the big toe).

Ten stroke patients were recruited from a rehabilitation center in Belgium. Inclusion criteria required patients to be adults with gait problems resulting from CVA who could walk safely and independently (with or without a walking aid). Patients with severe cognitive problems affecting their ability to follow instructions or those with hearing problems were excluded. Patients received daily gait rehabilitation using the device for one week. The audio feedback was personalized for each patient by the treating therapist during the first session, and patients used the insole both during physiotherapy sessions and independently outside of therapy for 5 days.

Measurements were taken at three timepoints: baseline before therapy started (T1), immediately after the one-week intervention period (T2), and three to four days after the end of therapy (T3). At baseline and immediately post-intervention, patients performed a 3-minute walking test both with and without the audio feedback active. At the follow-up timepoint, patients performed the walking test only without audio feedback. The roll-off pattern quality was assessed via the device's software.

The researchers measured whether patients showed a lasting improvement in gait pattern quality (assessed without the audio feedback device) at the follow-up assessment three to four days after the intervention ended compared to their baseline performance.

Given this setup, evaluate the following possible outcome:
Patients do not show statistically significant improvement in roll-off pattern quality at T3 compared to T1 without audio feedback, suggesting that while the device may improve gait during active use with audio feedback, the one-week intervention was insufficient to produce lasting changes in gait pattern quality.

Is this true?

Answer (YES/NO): YES